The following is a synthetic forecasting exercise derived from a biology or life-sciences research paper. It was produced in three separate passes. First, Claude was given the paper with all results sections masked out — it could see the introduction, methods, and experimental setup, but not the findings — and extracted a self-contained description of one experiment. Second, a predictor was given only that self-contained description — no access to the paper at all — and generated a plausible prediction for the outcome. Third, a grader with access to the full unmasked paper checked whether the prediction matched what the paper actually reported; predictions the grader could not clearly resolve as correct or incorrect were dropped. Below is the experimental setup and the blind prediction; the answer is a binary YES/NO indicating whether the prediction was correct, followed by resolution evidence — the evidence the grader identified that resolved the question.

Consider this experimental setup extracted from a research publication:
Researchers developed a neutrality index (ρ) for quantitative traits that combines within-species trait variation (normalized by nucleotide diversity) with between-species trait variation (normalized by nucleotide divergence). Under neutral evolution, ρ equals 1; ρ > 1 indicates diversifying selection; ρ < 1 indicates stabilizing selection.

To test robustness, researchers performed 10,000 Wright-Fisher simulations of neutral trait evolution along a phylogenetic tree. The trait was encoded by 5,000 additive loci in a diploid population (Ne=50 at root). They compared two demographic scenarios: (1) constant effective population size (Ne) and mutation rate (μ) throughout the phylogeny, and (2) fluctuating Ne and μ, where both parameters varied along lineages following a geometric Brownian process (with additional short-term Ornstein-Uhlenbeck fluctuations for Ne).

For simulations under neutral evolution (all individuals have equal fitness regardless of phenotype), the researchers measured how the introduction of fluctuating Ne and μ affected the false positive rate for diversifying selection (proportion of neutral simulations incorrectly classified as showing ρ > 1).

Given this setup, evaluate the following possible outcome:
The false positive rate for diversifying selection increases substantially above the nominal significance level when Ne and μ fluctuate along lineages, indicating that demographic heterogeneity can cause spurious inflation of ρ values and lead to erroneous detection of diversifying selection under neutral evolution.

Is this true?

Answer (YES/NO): NO